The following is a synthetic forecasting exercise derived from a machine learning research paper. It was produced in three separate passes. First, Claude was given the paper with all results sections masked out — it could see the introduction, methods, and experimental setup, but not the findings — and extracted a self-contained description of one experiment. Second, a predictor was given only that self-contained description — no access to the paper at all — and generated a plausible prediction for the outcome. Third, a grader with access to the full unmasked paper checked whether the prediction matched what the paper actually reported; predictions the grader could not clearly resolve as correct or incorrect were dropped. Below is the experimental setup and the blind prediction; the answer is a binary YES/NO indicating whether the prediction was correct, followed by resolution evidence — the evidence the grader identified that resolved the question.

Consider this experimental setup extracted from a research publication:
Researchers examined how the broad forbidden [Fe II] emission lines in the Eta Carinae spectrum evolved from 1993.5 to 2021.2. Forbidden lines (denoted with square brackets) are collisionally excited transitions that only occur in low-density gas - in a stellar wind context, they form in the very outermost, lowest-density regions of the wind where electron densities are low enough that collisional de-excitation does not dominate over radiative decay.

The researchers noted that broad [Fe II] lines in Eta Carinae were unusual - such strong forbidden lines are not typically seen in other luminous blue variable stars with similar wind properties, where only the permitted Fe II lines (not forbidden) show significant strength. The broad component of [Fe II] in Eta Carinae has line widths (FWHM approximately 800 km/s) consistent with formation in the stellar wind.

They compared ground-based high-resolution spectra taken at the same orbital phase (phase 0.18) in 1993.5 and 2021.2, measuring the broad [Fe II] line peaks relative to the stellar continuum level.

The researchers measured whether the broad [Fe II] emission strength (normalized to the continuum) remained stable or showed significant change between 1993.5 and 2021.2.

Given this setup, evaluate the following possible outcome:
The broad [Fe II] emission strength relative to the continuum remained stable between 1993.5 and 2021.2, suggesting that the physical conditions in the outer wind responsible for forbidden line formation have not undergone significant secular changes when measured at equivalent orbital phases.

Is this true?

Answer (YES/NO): NO